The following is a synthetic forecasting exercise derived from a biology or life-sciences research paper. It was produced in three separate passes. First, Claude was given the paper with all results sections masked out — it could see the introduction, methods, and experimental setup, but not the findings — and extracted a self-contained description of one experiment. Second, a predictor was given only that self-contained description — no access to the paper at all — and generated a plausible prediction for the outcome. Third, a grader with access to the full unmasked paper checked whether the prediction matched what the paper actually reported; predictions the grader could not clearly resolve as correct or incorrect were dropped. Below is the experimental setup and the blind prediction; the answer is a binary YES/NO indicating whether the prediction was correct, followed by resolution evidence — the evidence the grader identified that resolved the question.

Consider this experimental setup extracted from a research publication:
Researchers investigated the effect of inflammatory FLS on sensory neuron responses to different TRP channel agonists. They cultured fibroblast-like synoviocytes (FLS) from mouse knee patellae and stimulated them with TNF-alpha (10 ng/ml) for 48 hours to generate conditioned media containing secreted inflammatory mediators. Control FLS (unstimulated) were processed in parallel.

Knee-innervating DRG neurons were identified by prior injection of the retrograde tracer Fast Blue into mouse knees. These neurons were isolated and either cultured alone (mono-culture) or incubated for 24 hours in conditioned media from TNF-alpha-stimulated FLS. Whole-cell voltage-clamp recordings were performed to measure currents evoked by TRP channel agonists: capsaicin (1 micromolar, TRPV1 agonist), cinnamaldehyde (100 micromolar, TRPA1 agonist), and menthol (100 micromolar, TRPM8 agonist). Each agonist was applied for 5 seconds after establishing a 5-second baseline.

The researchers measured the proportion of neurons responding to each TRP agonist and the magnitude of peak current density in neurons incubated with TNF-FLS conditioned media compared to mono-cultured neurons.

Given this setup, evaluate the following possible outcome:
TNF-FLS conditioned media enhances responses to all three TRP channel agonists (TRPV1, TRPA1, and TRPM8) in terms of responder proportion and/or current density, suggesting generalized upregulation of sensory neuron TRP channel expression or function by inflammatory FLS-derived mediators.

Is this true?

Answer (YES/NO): NO